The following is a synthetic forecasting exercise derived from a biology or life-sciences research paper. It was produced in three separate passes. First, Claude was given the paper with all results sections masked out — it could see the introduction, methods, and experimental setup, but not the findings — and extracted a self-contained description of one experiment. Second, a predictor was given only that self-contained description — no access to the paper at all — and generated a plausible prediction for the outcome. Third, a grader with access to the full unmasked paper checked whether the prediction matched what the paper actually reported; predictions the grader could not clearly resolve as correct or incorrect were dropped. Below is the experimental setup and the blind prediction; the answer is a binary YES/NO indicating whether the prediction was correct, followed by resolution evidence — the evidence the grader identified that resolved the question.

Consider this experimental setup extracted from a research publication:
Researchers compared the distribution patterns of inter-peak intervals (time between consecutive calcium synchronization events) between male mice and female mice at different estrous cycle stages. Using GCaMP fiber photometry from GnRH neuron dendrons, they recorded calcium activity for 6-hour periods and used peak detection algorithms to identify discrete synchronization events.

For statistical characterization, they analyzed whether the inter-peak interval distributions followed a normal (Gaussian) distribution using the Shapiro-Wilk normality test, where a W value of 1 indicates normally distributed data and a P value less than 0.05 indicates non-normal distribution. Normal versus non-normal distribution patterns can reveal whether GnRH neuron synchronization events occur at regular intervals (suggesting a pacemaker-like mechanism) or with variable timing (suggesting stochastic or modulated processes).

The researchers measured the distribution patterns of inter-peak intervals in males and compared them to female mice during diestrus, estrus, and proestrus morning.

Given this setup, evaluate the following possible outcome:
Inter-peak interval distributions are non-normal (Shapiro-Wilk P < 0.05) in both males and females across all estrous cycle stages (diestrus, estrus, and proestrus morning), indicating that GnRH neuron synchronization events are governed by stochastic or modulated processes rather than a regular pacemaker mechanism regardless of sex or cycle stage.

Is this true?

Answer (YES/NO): YES